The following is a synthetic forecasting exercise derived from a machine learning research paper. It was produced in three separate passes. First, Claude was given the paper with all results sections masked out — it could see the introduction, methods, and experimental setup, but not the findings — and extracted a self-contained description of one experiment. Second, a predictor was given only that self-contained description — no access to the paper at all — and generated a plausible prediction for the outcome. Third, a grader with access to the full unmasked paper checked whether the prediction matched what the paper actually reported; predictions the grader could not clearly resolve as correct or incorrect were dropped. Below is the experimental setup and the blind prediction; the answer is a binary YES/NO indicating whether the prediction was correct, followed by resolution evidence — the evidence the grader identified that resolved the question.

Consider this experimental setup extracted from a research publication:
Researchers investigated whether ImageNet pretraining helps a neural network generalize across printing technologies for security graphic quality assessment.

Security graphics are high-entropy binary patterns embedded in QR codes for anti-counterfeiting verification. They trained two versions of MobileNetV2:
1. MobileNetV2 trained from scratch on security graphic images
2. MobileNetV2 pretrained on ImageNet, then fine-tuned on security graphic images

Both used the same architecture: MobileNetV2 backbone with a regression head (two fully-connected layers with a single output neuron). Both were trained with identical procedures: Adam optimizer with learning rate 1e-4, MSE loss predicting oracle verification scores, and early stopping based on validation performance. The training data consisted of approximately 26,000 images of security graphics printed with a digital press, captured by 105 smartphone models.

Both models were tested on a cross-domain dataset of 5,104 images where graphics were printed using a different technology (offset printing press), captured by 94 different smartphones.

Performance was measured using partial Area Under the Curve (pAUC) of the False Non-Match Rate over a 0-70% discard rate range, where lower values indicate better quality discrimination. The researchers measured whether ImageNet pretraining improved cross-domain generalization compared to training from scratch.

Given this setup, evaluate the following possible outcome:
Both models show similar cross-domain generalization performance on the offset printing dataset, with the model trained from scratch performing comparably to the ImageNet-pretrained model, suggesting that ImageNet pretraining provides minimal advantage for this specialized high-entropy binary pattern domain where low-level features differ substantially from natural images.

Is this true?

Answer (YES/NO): NO